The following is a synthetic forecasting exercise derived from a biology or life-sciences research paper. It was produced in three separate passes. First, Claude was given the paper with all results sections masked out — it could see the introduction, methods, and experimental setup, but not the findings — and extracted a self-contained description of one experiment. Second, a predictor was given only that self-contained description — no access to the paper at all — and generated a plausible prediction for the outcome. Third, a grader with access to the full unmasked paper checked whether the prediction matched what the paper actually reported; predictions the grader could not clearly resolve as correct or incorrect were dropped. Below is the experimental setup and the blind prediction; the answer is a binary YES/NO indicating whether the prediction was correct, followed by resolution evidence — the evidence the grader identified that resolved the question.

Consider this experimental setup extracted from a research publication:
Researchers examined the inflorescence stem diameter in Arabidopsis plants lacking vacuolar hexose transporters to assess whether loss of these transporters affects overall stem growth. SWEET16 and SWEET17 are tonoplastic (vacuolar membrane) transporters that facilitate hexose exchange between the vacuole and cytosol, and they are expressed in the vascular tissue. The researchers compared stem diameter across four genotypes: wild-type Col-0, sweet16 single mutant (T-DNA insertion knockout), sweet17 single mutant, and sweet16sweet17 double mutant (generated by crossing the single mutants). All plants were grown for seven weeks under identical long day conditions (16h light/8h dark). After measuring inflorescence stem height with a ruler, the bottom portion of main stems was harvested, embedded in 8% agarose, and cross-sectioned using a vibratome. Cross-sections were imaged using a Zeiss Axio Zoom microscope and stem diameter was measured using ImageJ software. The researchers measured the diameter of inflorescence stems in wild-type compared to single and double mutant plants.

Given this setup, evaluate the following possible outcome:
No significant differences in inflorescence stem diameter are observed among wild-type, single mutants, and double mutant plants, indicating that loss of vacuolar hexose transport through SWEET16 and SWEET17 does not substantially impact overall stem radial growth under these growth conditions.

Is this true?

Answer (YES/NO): NO